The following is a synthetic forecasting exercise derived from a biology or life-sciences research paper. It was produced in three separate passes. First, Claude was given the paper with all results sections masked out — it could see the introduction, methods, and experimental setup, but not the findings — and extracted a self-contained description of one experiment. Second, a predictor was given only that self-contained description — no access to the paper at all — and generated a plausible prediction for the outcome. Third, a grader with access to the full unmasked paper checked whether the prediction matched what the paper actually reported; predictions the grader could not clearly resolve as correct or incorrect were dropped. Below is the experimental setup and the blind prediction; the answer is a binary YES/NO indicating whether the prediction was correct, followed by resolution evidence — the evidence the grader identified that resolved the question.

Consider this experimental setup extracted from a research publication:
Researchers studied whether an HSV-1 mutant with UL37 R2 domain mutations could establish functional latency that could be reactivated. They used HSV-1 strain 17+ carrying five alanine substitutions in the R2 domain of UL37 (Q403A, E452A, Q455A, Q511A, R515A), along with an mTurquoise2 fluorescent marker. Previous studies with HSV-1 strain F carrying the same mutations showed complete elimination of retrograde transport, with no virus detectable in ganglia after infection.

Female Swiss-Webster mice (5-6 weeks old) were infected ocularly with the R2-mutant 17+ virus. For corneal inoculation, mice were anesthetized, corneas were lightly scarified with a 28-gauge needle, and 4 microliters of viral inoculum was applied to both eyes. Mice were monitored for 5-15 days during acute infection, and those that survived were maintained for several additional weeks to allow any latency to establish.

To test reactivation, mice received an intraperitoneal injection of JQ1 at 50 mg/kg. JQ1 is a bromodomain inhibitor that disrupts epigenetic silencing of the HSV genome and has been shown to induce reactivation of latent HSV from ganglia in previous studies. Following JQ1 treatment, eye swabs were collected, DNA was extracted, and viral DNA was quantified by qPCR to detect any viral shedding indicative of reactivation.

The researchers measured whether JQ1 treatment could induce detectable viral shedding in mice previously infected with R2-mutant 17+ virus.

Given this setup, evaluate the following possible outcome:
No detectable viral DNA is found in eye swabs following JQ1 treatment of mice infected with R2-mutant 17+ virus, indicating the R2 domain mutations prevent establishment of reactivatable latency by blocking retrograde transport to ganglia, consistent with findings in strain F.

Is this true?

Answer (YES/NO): NO